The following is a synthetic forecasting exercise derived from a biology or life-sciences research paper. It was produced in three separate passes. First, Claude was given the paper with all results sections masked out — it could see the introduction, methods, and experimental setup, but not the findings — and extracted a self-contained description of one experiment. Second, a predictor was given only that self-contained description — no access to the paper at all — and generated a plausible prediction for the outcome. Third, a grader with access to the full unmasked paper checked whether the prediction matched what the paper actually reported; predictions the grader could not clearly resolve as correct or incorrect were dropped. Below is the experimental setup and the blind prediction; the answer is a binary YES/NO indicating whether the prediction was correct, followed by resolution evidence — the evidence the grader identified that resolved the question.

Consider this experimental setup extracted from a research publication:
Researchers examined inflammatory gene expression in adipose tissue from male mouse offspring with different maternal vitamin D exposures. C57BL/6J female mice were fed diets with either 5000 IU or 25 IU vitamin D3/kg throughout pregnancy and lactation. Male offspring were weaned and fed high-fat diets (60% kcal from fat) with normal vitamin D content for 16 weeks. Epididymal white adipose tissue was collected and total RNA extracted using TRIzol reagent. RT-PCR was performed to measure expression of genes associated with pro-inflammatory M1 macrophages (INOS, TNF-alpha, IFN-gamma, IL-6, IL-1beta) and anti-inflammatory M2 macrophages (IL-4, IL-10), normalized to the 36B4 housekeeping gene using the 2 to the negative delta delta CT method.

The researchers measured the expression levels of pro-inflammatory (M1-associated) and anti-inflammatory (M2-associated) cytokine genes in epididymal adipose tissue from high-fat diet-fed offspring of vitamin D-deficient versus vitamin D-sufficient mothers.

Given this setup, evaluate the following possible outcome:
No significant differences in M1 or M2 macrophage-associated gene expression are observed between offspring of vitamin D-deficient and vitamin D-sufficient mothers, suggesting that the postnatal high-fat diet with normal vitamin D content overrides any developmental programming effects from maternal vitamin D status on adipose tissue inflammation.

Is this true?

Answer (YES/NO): NO